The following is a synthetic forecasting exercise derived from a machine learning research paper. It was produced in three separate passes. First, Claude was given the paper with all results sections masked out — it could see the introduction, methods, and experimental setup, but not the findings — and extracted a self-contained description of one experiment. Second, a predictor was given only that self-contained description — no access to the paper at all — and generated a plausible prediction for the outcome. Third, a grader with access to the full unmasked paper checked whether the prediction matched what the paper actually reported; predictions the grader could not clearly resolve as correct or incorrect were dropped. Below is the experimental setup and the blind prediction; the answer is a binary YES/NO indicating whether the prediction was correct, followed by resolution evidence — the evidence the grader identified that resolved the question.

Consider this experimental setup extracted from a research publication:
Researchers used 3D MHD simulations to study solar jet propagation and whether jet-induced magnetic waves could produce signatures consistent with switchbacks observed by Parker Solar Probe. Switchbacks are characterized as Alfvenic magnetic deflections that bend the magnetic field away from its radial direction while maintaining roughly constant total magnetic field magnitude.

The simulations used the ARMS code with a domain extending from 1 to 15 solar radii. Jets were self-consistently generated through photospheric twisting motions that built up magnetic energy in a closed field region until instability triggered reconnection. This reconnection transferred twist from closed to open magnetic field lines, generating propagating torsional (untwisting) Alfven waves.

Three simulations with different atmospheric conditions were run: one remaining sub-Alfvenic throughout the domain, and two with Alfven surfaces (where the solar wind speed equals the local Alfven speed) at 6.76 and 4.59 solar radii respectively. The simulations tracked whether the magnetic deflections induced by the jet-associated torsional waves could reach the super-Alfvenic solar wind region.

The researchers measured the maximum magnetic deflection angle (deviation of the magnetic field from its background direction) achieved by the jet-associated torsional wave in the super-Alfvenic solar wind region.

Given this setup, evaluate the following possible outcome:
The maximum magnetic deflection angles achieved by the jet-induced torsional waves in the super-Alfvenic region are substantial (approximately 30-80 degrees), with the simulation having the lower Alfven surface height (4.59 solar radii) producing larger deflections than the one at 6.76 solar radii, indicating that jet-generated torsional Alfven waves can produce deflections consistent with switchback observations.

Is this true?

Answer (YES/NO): YES